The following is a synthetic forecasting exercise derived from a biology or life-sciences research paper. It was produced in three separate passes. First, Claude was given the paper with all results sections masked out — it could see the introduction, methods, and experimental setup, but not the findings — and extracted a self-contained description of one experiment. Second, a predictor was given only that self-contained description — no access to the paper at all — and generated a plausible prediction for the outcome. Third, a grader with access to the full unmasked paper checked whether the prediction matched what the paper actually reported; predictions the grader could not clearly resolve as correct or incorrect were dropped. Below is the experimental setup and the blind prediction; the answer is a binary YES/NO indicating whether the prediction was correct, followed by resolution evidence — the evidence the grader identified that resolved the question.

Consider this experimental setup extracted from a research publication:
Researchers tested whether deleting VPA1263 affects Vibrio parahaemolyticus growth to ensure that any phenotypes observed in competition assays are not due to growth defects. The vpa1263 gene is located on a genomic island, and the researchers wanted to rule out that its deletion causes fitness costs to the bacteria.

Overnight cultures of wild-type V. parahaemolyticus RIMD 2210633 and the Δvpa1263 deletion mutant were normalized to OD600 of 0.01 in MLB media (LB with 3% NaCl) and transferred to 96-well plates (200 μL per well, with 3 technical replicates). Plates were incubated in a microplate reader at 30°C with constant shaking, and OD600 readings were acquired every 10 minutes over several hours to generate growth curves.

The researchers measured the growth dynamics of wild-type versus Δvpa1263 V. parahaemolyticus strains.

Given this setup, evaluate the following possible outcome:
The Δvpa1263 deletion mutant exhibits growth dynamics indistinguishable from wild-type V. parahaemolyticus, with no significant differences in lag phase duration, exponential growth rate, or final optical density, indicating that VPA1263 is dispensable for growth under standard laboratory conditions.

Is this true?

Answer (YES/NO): YES